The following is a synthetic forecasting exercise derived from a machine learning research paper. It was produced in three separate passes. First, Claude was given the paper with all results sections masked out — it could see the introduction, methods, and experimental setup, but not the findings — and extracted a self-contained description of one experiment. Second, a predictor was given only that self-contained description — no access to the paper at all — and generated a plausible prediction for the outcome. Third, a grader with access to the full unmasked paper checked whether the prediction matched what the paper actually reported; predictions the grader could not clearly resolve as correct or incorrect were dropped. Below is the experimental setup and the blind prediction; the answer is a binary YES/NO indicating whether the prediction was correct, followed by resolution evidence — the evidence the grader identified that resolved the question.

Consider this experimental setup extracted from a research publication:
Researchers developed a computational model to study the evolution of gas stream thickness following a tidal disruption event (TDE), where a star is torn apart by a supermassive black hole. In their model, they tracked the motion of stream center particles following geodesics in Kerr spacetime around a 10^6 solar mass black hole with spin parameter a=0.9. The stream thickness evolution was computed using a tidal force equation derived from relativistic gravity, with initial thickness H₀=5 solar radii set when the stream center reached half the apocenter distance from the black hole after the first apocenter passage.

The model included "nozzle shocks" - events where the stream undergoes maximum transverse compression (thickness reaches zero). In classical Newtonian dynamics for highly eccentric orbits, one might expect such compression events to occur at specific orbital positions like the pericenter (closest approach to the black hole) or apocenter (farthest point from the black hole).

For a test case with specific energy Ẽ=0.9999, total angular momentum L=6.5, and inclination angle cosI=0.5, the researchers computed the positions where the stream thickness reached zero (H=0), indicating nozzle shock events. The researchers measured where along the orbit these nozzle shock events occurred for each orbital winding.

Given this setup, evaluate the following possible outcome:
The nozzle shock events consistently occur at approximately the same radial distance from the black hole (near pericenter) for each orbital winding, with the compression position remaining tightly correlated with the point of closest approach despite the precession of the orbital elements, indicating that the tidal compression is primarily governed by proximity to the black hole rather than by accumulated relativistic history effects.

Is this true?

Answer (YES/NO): NO